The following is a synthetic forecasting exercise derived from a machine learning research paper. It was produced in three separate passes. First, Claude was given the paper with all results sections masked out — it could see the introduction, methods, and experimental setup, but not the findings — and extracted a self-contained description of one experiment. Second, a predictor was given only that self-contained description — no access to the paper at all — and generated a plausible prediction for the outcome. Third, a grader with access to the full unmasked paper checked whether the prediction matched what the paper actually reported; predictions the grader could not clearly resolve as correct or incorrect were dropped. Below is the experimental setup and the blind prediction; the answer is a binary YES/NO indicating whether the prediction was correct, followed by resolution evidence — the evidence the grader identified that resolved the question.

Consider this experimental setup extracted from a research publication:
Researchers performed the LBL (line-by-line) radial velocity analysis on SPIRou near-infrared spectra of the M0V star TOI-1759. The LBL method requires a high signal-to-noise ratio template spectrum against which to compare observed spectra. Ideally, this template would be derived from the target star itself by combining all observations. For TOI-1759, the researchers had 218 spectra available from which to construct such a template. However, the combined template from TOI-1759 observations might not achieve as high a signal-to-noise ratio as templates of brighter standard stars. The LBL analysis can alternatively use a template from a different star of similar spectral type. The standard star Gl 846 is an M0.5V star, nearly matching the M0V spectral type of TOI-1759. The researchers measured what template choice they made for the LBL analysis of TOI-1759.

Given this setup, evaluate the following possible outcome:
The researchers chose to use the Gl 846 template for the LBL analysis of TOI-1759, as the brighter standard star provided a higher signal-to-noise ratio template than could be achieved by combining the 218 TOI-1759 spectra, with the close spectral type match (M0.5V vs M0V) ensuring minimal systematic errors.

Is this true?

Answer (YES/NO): YES